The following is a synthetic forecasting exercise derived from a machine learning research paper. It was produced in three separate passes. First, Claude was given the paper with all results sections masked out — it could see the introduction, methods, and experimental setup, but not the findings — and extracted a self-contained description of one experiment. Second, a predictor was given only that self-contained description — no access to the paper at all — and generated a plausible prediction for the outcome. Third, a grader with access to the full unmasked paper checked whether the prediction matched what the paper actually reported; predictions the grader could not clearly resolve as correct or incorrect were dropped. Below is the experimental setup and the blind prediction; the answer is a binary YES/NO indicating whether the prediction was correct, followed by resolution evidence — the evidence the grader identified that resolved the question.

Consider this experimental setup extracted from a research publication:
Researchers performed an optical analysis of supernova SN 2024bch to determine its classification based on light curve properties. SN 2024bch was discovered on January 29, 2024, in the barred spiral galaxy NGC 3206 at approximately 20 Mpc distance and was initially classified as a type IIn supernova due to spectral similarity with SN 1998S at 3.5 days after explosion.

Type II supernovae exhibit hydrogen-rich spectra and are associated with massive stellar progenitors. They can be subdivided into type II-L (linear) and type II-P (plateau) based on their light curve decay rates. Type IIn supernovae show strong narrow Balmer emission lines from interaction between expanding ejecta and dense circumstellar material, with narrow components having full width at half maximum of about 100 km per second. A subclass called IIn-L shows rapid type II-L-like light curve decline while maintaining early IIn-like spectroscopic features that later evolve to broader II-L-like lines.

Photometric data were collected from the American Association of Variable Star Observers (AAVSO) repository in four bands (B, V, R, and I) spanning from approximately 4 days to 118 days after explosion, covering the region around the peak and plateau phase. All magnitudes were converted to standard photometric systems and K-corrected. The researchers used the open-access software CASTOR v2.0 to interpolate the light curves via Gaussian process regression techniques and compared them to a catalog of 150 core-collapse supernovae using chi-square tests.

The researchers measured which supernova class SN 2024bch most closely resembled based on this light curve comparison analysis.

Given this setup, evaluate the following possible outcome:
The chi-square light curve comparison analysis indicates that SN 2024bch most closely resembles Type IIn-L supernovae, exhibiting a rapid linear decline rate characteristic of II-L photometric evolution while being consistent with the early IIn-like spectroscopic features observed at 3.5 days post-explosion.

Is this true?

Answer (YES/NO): YES